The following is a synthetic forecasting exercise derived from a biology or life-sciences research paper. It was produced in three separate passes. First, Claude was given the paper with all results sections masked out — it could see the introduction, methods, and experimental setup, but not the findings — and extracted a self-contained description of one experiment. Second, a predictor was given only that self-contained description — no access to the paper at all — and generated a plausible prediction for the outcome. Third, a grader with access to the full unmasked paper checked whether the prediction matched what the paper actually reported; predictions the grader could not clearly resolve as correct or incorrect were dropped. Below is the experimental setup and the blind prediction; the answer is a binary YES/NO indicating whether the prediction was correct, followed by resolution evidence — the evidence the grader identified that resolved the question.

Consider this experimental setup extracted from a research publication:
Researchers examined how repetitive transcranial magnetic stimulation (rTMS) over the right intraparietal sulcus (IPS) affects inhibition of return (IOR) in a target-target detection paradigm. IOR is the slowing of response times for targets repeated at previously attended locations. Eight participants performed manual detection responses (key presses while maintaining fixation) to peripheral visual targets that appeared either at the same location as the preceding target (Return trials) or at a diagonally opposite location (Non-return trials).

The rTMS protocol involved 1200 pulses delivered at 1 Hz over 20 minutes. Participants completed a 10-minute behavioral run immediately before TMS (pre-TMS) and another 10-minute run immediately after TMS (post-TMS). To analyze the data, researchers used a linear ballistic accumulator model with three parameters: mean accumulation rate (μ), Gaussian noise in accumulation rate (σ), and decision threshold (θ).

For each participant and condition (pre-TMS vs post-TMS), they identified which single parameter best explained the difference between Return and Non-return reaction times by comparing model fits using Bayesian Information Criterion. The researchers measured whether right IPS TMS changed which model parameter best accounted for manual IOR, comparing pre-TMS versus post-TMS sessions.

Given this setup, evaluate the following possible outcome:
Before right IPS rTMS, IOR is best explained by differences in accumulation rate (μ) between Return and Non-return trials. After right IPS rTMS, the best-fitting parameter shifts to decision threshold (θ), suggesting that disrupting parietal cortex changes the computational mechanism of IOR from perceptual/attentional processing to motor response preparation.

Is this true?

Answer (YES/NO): NO